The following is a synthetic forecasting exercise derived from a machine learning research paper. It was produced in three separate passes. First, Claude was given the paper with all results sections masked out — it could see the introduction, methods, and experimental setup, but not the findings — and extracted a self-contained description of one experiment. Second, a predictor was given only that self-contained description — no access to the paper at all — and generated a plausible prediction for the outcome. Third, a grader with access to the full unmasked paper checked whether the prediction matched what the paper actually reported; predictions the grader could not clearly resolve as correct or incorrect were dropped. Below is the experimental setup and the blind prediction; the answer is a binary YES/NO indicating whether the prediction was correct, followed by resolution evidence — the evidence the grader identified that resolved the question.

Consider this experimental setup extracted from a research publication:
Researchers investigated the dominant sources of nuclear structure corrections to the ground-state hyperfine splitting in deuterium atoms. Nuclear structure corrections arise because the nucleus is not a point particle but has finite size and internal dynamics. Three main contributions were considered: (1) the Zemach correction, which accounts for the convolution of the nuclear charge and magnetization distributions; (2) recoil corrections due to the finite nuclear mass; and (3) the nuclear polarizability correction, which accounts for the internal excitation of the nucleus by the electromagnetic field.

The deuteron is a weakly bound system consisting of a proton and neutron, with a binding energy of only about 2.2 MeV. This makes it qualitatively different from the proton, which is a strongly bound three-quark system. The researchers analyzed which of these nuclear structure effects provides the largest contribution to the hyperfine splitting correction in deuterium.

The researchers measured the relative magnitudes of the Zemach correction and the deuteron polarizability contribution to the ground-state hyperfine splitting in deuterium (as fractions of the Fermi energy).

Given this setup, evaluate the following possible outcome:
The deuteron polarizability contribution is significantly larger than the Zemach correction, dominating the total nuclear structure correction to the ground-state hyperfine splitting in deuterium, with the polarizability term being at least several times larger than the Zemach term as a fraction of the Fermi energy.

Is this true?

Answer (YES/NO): NO